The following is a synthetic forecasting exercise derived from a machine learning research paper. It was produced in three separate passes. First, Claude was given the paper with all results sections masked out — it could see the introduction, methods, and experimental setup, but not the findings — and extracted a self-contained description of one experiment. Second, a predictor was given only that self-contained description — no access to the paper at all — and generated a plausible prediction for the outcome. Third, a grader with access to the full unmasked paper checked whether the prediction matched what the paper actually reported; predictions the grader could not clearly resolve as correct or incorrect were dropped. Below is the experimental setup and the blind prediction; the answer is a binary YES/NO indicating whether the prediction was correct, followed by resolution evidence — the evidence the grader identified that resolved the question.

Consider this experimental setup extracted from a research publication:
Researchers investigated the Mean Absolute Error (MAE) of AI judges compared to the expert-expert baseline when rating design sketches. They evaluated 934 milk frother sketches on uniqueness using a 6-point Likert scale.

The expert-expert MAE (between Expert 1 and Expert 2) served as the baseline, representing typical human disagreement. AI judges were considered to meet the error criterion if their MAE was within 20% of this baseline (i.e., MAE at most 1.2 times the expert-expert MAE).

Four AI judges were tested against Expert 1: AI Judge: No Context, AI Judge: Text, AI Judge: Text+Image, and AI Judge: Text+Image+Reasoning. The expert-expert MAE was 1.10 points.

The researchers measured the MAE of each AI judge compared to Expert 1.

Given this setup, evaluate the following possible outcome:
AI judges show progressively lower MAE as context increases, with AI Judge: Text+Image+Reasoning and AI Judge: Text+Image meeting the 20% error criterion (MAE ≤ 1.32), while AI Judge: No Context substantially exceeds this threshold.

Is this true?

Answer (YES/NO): NO